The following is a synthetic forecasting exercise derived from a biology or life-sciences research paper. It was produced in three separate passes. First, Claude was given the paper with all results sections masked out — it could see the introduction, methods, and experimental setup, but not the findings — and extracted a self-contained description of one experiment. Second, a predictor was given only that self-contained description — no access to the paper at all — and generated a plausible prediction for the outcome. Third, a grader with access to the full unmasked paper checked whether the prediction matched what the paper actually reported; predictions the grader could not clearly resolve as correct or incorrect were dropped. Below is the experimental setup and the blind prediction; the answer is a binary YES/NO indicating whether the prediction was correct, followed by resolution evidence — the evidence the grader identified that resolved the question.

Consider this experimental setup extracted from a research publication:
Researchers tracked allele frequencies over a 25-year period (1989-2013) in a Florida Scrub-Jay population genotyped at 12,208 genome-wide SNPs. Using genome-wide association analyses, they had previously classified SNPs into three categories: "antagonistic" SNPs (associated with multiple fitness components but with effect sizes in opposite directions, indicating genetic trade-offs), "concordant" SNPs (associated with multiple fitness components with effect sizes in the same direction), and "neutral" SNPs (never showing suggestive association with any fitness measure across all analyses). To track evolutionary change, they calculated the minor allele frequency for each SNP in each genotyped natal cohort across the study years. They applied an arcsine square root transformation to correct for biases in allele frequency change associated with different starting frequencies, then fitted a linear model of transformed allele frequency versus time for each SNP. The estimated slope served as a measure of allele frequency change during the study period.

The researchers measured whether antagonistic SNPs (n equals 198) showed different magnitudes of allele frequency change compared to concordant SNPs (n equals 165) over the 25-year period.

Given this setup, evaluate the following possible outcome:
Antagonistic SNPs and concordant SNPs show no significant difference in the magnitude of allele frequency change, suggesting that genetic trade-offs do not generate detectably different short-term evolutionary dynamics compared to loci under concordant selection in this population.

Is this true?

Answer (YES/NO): NO